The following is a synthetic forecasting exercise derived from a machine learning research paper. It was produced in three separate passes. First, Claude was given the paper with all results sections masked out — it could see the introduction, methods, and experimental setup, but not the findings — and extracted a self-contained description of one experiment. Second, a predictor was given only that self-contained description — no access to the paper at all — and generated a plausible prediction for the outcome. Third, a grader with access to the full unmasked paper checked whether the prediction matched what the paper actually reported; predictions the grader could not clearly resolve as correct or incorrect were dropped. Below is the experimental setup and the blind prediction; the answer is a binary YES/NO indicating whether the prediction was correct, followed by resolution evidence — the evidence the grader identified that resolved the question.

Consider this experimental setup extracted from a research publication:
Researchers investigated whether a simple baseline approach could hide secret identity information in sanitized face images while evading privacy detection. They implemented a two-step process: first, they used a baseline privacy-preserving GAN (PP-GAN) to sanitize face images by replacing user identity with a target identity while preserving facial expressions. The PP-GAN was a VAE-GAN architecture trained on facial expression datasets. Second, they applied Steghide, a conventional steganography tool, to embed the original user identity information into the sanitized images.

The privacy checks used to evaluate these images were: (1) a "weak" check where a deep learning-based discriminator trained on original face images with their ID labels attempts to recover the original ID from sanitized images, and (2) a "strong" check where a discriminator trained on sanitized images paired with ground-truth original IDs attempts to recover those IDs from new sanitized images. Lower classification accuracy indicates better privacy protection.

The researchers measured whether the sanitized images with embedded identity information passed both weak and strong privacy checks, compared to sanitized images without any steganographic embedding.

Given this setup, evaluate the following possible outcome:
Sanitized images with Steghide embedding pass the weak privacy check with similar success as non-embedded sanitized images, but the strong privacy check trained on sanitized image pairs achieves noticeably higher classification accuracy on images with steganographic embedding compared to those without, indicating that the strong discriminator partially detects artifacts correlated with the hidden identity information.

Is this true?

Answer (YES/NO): NO